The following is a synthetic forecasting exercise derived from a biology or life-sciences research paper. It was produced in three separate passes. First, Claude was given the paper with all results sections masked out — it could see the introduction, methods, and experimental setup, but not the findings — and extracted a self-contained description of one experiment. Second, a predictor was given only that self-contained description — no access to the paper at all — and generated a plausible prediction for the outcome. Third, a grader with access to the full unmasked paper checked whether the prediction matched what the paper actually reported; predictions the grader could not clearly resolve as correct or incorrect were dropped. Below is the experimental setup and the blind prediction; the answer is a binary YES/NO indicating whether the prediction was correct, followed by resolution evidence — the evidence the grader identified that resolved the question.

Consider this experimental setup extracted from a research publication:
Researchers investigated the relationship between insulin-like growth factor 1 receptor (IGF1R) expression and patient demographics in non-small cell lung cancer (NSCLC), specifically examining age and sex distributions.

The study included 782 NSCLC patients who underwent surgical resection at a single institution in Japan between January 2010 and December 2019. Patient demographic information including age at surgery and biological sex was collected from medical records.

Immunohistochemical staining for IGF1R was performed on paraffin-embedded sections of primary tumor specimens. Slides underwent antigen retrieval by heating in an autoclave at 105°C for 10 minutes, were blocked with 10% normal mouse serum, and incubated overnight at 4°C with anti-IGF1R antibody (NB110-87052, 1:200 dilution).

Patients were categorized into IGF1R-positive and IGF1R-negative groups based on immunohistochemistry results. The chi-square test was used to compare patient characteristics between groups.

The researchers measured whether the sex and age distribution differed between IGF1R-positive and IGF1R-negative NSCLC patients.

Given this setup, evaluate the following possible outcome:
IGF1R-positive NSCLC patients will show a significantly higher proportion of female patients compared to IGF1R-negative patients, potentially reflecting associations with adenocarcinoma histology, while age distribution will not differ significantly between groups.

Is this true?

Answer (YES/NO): NO